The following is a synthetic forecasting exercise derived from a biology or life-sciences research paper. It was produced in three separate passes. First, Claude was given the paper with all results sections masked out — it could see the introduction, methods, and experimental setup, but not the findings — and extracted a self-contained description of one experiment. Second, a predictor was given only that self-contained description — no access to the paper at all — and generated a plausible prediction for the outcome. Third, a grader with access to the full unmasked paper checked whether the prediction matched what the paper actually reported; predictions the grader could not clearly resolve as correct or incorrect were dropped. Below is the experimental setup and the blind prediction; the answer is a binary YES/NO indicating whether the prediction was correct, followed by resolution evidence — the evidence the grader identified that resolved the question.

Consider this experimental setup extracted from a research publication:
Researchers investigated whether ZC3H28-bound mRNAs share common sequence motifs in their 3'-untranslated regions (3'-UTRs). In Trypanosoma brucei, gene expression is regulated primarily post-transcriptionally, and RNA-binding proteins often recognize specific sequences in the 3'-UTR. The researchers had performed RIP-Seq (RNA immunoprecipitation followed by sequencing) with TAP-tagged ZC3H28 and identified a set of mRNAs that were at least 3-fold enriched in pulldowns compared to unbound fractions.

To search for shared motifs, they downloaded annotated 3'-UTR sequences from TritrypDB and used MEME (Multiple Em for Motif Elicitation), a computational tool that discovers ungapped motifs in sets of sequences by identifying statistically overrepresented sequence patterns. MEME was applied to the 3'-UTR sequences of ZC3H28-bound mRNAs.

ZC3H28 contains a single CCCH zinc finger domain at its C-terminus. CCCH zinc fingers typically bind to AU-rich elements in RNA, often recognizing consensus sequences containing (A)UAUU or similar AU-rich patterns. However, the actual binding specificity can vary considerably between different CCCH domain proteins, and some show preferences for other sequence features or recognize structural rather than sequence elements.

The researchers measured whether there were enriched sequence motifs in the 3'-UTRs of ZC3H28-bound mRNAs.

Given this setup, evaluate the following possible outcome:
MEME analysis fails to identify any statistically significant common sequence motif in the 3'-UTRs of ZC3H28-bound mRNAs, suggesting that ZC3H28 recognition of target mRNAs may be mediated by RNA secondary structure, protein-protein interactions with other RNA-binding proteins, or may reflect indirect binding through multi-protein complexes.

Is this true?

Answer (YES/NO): NO